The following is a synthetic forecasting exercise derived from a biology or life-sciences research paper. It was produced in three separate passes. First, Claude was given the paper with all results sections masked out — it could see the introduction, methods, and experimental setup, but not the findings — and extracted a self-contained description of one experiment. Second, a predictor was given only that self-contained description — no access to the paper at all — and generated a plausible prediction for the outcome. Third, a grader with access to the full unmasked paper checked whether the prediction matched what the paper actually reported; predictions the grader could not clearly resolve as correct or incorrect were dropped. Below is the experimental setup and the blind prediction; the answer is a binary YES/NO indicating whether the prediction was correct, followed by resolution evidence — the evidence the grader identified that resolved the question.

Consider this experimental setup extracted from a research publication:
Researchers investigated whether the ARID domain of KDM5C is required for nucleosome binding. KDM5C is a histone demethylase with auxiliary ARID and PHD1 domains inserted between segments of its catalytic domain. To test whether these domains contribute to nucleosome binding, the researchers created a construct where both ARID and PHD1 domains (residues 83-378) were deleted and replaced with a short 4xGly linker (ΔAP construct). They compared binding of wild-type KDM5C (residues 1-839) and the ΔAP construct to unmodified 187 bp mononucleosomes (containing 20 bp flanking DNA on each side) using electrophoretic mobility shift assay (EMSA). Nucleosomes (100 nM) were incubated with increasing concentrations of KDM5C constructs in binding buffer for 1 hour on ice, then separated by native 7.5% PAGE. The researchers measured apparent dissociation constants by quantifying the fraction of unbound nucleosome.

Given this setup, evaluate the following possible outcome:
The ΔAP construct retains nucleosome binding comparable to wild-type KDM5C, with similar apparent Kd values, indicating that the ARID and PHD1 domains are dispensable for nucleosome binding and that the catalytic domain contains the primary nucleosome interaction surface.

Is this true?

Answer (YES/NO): NO